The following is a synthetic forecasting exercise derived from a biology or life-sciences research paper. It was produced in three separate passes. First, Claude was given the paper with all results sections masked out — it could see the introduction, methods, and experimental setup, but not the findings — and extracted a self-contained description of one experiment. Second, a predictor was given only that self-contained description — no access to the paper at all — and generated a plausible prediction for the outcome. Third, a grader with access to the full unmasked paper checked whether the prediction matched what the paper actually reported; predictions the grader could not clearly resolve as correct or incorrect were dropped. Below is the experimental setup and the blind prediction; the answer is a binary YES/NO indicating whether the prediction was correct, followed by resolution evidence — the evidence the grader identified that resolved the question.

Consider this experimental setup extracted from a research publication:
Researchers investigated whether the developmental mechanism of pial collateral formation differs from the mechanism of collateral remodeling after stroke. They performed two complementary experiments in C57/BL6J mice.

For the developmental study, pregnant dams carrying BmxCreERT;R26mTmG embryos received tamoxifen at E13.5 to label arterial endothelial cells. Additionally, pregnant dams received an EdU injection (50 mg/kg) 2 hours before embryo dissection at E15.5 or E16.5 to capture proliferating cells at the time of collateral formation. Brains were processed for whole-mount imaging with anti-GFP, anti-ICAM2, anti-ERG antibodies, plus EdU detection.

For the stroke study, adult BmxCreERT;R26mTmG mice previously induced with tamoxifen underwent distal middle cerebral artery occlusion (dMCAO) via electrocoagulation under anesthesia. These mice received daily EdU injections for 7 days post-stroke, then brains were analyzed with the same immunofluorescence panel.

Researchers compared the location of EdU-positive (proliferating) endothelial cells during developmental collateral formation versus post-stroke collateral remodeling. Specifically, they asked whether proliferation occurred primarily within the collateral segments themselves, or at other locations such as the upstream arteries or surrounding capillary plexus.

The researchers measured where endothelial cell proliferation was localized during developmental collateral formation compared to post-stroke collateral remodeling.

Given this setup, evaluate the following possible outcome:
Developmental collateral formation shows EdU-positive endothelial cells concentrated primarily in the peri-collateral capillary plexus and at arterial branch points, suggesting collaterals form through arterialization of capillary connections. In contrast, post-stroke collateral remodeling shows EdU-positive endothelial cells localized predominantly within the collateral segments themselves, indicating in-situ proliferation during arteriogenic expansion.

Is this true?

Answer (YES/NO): NO